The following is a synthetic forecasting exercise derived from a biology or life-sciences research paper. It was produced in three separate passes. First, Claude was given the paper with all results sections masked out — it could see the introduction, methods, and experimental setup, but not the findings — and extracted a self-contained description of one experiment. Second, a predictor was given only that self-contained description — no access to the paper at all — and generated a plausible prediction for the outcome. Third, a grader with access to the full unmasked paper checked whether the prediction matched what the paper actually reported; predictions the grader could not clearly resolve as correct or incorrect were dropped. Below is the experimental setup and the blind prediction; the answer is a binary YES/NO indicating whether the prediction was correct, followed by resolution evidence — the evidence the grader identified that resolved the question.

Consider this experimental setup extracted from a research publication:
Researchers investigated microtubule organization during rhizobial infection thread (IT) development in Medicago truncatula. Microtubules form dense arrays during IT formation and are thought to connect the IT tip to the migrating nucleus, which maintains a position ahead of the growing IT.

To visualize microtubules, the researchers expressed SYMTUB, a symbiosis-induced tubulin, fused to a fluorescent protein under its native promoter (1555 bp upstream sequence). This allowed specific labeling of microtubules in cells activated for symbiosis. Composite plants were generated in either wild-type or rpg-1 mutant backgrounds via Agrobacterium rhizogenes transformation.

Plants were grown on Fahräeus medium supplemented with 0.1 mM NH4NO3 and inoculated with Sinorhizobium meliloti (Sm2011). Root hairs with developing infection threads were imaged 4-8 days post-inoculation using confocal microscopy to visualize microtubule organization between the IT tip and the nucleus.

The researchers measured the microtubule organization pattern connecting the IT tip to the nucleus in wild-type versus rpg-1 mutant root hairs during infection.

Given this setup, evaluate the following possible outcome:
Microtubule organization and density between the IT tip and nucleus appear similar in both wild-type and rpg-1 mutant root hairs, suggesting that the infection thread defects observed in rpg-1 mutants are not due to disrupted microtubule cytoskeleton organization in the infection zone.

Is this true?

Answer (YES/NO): NO